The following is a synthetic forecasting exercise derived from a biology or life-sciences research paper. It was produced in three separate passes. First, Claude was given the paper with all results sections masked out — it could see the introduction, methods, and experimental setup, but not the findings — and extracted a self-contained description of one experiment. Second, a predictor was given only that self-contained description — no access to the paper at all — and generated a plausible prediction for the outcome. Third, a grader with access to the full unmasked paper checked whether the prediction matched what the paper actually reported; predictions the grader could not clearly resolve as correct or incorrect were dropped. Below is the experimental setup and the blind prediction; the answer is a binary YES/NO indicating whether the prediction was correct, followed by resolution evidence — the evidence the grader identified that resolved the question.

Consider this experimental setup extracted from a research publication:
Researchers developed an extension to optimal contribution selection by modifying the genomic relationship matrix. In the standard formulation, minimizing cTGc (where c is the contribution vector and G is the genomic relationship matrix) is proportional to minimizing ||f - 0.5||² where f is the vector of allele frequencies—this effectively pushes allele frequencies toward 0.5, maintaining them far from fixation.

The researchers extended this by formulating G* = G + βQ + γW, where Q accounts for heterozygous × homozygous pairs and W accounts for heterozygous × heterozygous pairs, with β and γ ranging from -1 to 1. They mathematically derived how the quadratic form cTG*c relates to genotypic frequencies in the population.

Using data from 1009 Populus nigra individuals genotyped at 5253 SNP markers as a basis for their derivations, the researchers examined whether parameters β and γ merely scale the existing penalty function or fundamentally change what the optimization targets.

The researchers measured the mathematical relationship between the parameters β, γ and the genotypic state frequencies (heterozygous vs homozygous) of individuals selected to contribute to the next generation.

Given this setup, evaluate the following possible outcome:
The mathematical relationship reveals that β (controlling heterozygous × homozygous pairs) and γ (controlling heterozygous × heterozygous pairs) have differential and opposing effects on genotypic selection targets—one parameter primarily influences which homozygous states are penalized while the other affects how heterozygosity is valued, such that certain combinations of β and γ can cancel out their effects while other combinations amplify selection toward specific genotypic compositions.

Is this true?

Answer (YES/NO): NO